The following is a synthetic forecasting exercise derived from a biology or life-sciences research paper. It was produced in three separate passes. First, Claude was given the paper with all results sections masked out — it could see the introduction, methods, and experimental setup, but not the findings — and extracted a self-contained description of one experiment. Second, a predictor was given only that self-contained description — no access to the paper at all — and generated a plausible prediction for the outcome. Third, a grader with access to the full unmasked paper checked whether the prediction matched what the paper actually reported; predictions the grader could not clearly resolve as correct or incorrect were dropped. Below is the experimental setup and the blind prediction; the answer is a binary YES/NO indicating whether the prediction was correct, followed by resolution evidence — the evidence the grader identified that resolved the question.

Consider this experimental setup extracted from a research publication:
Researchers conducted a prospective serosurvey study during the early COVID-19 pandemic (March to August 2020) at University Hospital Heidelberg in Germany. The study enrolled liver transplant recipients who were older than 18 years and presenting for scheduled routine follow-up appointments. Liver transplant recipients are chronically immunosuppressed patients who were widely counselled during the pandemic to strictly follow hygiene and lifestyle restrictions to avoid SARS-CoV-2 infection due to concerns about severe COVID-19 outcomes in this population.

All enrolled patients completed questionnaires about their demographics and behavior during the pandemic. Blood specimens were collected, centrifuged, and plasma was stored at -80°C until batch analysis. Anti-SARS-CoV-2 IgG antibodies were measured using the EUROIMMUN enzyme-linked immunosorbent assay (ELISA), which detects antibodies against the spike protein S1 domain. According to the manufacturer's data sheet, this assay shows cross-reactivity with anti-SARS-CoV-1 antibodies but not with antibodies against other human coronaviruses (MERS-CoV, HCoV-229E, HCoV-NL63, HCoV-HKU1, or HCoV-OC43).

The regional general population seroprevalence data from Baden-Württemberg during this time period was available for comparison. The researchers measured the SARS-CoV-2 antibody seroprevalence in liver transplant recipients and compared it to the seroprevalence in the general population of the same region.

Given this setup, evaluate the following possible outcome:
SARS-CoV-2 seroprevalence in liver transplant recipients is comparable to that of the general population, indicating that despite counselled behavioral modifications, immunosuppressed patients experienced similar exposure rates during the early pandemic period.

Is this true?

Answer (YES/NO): YES